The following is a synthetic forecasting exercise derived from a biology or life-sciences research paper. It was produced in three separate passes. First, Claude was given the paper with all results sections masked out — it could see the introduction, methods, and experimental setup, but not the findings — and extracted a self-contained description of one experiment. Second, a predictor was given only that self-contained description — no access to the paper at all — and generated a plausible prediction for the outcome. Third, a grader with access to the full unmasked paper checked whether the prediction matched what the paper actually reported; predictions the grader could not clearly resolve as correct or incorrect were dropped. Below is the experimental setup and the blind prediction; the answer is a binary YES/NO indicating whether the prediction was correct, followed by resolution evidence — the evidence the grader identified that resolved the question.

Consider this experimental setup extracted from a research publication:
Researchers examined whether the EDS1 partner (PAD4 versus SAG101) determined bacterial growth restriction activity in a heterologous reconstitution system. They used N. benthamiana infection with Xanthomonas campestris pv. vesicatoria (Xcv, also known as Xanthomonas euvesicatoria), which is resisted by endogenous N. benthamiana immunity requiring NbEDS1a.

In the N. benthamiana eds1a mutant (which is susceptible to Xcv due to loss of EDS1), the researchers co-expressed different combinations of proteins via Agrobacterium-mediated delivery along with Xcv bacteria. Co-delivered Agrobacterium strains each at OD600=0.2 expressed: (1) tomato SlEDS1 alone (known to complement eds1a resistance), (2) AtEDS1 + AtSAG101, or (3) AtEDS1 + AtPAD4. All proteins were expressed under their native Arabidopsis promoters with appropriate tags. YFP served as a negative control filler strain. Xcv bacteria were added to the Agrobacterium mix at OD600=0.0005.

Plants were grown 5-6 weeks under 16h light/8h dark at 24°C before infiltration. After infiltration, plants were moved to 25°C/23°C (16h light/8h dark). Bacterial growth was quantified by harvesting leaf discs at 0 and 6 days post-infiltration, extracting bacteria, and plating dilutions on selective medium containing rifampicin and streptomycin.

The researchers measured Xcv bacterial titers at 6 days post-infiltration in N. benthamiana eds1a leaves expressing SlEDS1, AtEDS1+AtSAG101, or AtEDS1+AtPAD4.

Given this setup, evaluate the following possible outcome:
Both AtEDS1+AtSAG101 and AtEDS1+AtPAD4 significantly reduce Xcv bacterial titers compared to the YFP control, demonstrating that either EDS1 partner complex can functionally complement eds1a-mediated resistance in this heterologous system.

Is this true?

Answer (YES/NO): NO